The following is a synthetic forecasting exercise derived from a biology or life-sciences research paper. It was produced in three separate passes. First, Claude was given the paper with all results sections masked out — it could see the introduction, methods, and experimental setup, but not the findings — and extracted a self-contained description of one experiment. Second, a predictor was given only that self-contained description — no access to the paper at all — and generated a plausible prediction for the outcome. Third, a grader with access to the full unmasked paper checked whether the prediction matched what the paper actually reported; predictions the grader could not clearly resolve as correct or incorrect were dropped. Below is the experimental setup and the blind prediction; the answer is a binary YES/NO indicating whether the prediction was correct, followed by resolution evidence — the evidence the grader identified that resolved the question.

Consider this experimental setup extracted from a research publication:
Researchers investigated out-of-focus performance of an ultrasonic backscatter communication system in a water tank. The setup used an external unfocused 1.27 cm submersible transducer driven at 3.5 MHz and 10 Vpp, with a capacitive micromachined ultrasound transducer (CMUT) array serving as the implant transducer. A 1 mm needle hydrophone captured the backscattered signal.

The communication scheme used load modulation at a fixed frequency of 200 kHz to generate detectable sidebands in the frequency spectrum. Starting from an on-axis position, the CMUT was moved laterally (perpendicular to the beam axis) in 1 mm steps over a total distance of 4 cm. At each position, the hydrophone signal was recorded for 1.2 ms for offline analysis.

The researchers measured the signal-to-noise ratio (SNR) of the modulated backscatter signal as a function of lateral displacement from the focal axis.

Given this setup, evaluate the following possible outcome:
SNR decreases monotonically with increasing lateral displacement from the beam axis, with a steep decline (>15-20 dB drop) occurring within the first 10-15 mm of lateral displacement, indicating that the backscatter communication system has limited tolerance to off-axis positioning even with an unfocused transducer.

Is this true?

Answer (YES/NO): NO